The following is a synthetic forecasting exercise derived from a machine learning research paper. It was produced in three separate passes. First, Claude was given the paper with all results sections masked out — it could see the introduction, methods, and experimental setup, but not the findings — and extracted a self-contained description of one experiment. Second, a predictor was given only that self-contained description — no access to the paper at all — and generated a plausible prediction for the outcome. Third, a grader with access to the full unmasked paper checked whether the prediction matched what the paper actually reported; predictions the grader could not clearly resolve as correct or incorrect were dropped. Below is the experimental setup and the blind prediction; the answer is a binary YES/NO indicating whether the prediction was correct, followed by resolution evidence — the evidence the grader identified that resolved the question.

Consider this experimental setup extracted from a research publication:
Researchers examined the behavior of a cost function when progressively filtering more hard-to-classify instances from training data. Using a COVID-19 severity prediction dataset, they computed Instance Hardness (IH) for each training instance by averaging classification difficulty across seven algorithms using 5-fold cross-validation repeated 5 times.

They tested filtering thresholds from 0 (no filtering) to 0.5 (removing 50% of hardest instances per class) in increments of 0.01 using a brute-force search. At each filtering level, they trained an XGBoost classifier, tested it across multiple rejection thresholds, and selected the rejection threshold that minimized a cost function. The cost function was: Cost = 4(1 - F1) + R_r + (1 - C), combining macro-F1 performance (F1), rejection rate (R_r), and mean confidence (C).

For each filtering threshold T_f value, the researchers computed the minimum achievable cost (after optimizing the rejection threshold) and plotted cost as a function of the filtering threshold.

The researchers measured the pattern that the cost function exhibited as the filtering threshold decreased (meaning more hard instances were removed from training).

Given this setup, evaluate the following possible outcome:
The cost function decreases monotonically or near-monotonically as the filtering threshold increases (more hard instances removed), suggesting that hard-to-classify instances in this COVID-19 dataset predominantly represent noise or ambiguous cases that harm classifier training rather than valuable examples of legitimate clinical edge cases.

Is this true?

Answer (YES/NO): NO